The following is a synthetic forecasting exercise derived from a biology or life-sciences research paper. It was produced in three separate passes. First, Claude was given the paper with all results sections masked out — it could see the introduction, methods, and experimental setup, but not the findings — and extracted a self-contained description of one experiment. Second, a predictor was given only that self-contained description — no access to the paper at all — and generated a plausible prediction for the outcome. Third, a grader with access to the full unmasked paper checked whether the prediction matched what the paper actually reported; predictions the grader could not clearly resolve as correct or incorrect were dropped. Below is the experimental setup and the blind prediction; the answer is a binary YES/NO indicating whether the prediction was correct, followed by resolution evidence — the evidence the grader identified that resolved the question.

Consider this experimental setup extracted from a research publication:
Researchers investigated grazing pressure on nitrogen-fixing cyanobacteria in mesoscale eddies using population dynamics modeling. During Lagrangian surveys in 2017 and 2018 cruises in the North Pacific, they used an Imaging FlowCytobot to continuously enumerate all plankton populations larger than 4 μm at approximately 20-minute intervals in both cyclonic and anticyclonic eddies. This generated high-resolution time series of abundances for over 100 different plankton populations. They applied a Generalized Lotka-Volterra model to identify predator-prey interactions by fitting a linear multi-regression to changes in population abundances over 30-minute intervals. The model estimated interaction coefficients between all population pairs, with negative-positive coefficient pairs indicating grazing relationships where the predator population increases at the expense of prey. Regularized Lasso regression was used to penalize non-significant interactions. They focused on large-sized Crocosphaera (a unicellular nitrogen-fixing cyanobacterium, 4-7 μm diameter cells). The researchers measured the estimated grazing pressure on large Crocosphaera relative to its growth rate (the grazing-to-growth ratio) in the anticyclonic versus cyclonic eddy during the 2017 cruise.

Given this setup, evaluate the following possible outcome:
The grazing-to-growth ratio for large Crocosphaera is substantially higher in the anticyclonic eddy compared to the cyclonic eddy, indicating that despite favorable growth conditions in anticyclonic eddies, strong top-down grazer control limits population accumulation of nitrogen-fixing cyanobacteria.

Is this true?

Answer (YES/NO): NO